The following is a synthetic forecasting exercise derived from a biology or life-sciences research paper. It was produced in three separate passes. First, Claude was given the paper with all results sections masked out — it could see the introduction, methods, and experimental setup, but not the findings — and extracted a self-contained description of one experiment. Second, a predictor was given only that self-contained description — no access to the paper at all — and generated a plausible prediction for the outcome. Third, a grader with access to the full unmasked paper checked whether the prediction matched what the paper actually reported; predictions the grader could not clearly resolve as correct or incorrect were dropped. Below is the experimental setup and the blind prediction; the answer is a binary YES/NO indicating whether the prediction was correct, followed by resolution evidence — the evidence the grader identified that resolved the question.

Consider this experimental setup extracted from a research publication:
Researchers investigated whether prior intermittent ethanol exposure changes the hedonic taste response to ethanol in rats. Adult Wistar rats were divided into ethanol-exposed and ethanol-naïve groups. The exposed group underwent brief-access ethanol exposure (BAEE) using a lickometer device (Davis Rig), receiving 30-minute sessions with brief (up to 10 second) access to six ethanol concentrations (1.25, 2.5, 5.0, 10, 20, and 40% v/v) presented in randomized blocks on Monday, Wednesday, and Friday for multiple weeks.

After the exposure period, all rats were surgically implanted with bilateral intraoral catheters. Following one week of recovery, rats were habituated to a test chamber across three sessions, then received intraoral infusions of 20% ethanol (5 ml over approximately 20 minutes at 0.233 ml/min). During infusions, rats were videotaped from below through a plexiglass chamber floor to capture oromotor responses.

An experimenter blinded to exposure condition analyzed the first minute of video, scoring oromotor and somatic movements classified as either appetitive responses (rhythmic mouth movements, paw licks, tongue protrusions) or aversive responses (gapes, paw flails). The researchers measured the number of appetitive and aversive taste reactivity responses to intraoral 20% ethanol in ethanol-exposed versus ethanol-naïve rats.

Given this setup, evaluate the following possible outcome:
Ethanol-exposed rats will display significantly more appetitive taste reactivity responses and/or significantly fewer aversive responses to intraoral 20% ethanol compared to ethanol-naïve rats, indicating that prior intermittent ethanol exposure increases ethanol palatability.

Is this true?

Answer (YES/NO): YES